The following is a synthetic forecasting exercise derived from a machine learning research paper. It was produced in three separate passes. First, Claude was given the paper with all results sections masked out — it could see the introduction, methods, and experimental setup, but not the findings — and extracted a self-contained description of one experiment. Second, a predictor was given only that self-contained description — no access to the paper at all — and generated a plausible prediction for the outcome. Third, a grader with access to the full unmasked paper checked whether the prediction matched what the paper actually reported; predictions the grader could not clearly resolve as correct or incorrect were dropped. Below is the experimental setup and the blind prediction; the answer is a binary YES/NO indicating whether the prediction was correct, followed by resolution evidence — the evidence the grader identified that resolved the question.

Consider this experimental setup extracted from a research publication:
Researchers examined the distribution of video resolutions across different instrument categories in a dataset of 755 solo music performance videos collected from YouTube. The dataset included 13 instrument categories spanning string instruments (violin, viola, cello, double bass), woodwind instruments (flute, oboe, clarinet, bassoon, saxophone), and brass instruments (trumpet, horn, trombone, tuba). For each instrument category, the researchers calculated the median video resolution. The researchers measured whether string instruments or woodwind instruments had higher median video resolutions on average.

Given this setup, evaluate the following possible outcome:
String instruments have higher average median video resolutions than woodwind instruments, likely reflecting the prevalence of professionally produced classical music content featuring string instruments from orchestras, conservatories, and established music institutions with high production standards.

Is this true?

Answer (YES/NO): YES